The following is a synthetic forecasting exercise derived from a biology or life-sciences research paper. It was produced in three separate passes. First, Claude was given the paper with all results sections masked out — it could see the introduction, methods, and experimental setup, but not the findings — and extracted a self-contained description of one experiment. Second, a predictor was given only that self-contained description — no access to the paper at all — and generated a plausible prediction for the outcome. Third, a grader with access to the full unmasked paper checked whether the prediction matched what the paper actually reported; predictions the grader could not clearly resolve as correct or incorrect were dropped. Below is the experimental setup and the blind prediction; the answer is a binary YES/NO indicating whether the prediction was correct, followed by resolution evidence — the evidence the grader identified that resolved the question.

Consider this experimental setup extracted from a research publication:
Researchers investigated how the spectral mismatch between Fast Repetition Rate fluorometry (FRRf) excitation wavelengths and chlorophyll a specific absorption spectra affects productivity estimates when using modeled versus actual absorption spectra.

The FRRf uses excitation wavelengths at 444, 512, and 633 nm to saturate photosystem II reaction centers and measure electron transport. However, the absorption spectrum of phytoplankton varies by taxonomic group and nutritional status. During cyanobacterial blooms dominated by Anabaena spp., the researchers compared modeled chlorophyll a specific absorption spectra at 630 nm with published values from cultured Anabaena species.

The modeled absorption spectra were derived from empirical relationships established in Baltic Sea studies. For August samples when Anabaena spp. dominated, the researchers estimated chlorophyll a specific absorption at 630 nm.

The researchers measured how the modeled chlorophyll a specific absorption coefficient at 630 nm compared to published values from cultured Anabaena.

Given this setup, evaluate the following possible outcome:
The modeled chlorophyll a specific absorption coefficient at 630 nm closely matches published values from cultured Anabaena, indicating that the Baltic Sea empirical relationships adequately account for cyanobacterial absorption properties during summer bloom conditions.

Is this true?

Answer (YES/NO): NO